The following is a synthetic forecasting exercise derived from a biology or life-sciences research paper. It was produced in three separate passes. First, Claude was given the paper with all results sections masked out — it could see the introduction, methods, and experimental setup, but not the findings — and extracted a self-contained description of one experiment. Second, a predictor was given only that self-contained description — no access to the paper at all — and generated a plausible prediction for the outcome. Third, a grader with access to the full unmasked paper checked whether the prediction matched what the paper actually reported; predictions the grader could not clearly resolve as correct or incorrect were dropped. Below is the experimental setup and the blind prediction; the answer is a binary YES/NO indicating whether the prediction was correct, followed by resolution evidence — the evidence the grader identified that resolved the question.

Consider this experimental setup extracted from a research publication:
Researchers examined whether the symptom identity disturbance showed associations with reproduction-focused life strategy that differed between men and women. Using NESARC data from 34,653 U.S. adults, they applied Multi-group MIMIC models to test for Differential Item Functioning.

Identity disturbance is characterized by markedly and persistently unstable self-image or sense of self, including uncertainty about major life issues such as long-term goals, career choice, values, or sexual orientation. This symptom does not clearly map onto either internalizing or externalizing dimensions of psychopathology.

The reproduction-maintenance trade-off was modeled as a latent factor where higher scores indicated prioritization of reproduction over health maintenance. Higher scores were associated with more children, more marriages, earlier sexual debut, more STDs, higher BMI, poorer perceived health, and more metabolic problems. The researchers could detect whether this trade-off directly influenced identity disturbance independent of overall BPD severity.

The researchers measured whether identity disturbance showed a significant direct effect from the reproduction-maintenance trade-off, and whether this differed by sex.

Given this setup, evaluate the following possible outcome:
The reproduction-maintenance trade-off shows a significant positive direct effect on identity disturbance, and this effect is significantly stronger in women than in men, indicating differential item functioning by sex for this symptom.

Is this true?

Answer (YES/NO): NO